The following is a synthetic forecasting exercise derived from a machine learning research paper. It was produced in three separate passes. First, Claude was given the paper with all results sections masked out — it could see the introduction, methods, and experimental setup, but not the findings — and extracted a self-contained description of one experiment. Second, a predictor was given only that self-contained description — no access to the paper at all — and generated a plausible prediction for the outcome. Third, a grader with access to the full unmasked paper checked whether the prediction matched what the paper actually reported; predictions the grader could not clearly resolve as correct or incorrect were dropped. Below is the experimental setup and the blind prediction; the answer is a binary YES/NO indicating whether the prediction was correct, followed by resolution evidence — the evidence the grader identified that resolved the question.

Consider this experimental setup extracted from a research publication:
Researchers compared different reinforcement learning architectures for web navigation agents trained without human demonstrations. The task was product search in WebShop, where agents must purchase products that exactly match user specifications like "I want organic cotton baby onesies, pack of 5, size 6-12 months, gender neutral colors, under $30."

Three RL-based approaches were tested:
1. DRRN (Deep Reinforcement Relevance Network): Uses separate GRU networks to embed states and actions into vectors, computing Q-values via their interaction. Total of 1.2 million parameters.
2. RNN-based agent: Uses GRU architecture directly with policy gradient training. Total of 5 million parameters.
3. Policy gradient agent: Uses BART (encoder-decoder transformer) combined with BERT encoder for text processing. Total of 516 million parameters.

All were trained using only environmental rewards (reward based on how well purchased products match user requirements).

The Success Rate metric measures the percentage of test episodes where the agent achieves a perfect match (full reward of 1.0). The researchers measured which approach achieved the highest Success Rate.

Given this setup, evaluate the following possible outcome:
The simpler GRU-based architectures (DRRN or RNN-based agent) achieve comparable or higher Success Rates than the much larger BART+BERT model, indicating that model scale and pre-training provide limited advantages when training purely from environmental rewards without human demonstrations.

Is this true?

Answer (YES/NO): YES